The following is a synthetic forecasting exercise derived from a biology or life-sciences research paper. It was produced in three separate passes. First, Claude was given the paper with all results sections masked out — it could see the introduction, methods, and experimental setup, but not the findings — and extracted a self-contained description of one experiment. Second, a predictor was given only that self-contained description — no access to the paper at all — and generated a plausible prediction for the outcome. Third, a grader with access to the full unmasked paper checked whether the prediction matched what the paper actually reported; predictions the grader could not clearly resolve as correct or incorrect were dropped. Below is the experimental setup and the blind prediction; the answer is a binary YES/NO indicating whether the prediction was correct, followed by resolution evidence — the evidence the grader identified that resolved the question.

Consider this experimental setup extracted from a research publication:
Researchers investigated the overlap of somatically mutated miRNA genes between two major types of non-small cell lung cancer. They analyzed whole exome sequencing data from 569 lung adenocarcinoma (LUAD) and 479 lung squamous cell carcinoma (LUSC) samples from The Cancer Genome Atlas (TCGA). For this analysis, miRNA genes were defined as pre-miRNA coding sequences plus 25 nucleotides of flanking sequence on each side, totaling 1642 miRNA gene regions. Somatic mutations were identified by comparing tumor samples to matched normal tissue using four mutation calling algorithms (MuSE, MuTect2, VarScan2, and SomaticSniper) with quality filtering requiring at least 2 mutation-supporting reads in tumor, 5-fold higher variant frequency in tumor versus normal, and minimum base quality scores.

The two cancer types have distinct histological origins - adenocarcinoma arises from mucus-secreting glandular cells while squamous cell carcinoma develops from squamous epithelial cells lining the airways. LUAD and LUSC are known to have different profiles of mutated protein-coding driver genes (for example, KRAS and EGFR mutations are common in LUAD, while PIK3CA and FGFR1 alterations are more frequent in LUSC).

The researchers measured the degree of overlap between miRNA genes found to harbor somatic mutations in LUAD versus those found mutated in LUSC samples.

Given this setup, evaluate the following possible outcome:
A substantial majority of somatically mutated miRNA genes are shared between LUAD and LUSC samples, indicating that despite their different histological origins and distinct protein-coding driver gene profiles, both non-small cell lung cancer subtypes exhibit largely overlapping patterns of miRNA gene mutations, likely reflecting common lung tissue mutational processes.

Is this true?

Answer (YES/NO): YES